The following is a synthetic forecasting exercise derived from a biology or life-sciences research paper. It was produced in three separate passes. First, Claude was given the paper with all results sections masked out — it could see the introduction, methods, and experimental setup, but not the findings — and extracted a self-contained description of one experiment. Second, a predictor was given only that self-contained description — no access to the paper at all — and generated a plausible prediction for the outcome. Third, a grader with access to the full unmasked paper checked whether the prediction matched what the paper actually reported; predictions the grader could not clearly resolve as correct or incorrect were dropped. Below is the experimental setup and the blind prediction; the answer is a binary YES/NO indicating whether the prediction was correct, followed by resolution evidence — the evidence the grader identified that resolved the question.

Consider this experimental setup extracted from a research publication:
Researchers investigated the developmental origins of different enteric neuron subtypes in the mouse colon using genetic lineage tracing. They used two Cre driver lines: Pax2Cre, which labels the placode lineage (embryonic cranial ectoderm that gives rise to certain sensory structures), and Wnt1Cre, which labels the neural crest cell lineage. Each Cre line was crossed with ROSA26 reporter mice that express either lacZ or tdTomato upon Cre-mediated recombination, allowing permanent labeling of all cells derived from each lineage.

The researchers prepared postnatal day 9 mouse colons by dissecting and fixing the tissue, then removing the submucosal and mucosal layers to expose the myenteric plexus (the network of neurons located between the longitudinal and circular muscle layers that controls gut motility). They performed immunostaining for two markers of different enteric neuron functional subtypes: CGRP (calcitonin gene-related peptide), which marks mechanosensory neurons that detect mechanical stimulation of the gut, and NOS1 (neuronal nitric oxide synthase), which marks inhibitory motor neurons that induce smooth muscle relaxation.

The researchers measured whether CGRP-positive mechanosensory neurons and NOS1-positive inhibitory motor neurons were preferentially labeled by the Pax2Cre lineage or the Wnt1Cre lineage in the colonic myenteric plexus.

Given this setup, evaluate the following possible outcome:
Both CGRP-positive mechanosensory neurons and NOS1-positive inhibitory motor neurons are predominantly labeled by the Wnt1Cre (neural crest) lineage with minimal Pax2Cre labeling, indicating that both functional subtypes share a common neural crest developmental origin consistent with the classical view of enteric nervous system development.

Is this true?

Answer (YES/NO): NO